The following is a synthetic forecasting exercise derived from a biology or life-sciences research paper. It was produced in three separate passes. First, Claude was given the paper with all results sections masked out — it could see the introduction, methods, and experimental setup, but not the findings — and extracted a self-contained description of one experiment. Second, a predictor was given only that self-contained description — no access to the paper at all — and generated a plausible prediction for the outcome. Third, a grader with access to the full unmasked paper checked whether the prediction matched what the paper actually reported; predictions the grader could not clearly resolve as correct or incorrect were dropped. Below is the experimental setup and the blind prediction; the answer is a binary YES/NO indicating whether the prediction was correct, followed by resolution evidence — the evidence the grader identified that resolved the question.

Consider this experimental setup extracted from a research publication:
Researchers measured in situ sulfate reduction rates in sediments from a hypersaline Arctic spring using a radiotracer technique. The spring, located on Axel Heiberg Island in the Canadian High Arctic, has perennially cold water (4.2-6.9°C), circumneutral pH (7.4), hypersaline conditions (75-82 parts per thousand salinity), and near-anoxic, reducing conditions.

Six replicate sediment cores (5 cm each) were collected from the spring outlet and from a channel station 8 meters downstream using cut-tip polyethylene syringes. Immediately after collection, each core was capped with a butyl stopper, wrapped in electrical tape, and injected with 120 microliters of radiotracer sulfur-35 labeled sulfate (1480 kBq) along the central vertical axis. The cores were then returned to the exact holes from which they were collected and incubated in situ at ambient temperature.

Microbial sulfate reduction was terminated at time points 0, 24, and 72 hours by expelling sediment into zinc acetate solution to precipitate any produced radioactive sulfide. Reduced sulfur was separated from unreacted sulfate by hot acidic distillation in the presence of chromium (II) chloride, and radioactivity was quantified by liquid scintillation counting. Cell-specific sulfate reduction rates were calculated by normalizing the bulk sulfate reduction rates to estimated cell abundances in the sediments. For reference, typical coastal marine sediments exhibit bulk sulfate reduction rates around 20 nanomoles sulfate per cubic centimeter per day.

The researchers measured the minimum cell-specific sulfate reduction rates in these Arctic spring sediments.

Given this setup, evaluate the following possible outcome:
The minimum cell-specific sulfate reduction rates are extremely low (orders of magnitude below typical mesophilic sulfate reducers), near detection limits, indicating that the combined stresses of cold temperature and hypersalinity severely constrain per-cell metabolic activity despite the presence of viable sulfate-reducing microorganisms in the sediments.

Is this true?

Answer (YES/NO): NO